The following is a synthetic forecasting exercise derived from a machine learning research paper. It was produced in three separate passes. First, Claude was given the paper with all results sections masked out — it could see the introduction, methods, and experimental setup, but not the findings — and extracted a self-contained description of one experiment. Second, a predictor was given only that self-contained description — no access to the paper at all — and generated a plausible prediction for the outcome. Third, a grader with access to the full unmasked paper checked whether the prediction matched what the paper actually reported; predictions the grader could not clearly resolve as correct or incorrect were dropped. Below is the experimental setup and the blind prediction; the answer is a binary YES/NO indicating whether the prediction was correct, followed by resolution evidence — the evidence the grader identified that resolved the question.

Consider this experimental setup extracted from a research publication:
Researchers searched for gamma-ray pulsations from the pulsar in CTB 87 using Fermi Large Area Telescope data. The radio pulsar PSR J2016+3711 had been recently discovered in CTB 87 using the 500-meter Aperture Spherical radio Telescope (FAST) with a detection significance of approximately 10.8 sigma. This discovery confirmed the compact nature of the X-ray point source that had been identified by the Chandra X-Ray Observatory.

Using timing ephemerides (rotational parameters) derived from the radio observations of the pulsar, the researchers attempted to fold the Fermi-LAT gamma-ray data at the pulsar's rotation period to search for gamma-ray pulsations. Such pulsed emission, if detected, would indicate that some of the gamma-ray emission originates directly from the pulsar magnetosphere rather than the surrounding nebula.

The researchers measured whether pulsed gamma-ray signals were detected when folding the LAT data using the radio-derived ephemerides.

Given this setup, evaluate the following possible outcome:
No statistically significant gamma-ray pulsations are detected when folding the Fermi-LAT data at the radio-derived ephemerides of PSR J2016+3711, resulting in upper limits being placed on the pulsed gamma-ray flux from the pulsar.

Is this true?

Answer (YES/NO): NO